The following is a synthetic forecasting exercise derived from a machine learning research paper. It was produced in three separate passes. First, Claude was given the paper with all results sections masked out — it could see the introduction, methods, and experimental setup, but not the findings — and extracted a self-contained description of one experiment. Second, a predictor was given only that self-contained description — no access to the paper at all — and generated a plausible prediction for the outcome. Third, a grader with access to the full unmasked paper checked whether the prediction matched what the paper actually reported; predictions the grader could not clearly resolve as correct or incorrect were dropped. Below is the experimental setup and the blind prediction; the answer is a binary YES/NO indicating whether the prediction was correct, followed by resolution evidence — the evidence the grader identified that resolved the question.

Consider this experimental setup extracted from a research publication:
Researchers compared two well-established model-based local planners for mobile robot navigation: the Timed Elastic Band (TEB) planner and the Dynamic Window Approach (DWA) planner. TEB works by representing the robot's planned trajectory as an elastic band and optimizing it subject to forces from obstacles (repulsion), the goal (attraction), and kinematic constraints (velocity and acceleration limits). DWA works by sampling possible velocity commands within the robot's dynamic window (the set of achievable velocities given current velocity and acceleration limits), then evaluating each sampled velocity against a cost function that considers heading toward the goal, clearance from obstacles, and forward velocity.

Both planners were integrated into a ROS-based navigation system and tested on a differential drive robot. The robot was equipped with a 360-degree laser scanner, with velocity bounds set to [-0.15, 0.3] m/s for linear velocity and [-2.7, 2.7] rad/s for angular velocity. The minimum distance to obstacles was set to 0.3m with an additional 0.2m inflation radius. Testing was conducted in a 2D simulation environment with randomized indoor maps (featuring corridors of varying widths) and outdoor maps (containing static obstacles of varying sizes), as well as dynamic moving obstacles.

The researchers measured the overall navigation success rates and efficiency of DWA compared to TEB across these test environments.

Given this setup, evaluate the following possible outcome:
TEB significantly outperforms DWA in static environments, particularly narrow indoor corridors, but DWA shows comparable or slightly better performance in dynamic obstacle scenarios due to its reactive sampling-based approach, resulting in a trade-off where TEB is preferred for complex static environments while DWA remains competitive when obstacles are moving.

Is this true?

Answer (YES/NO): NO